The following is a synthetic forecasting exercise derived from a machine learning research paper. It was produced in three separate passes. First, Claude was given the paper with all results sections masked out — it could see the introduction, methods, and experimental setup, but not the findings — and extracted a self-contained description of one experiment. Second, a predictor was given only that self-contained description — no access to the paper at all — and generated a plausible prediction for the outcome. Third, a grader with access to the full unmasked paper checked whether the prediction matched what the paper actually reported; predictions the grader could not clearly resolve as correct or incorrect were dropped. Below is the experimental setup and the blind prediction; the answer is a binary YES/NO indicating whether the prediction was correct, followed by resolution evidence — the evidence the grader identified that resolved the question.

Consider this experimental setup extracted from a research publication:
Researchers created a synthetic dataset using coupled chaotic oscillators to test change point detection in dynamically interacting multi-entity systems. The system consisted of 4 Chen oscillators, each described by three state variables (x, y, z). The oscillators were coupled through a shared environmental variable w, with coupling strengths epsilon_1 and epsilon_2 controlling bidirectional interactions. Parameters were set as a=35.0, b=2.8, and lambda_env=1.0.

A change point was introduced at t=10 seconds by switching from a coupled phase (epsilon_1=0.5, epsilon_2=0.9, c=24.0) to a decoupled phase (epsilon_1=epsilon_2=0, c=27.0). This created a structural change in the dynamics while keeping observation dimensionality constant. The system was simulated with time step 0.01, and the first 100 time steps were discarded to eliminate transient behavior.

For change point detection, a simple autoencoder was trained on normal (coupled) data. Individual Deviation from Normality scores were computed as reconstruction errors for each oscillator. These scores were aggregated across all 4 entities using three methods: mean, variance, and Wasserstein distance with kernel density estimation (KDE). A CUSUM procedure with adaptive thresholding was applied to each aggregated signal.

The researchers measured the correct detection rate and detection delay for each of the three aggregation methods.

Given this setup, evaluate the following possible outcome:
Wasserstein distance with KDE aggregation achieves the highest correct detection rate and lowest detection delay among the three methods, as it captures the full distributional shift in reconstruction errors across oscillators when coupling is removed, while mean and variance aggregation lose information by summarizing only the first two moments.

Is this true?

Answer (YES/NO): NO